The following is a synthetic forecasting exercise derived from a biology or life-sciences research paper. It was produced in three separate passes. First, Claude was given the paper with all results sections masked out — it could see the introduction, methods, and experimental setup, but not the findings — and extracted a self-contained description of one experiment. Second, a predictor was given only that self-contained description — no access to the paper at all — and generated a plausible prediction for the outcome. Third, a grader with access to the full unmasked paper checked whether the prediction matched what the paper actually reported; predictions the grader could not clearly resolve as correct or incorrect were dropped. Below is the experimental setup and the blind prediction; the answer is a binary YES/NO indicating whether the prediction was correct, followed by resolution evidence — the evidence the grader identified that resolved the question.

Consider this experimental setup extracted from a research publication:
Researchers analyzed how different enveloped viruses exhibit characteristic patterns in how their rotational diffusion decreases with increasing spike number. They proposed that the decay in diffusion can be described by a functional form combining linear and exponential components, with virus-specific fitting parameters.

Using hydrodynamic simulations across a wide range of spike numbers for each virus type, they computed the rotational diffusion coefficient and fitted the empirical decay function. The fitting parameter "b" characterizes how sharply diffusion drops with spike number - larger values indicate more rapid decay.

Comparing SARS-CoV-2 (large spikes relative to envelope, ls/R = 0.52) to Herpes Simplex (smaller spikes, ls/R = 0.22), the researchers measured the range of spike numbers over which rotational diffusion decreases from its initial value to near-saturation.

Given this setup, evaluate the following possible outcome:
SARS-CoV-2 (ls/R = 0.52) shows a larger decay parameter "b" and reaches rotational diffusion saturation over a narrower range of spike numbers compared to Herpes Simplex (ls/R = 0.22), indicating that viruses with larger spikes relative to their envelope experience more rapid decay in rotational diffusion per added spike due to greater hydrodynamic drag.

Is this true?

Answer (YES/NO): YES